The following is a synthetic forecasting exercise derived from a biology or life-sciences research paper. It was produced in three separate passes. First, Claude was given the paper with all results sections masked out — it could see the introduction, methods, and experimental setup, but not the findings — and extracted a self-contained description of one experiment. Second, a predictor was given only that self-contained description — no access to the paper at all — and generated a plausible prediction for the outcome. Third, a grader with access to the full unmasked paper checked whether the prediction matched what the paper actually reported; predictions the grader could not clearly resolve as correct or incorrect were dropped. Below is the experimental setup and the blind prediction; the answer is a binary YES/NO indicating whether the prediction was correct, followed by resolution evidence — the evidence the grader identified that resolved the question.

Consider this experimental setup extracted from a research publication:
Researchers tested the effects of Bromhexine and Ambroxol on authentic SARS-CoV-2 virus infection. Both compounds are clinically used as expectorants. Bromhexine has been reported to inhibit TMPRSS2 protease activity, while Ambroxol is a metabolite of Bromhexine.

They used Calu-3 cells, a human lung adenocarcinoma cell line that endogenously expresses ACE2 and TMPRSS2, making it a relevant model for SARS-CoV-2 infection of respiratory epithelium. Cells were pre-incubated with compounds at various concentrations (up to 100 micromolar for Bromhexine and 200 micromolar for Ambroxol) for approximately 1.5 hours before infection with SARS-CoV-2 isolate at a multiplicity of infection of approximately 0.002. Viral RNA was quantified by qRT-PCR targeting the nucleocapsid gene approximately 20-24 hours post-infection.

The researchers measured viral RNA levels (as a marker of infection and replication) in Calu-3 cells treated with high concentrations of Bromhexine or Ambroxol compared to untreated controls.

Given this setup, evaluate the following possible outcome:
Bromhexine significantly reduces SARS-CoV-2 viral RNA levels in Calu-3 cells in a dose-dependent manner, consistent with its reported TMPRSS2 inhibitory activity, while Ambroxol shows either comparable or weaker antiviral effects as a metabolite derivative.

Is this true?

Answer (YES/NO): NO